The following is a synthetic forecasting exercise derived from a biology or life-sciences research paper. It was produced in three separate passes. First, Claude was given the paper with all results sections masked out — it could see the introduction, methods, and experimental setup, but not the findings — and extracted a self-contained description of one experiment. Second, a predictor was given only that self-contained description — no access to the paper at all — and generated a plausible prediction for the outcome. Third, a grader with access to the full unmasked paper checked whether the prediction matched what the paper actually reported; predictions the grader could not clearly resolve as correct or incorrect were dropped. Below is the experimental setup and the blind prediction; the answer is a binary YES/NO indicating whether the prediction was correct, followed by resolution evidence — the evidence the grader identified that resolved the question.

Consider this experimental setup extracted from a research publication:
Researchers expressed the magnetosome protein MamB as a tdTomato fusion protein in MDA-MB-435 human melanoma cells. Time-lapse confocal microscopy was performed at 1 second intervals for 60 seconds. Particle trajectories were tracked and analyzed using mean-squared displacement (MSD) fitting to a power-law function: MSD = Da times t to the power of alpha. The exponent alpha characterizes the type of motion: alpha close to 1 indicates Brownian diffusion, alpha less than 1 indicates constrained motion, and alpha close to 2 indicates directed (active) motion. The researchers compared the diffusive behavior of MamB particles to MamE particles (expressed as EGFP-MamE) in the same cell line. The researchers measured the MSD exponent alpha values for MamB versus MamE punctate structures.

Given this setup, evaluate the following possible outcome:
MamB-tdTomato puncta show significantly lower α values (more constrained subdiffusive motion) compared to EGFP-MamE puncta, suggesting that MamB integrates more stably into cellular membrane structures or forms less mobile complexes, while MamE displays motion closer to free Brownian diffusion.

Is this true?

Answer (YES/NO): NO